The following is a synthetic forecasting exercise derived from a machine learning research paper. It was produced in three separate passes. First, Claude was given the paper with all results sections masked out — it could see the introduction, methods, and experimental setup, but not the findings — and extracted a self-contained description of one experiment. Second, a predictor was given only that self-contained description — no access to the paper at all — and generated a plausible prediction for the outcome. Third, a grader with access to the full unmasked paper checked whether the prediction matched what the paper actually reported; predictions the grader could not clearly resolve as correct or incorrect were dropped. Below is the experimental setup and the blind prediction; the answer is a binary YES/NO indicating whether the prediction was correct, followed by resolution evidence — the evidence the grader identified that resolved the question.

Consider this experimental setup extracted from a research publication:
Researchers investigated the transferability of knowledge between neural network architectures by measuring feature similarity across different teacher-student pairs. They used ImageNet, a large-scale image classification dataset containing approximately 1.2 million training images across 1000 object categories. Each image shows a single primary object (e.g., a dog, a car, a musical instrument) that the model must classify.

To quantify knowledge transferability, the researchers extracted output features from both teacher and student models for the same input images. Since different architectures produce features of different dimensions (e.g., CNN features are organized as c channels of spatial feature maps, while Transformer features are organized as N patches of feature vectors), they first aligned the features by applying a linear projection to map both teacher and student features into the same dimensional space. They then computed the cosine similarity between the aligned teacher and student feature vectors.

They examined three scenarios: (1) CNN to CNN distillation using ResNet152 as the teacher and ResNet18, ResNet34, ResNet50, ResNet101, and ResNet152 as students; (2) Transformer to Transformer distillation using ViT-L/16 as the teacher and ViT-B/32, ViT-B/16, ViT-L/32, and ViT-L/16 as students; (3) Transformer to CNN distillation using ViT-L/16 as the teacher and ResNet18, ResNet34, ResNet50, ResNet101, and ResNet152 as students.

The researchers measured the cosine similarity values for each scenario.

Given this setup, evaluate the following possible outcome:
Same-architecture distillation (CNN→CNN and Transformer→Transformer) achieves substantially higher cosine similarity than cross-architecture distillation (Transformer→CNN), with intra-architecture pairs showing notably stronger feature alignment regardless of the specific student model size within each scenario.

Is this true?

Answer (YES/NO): YES